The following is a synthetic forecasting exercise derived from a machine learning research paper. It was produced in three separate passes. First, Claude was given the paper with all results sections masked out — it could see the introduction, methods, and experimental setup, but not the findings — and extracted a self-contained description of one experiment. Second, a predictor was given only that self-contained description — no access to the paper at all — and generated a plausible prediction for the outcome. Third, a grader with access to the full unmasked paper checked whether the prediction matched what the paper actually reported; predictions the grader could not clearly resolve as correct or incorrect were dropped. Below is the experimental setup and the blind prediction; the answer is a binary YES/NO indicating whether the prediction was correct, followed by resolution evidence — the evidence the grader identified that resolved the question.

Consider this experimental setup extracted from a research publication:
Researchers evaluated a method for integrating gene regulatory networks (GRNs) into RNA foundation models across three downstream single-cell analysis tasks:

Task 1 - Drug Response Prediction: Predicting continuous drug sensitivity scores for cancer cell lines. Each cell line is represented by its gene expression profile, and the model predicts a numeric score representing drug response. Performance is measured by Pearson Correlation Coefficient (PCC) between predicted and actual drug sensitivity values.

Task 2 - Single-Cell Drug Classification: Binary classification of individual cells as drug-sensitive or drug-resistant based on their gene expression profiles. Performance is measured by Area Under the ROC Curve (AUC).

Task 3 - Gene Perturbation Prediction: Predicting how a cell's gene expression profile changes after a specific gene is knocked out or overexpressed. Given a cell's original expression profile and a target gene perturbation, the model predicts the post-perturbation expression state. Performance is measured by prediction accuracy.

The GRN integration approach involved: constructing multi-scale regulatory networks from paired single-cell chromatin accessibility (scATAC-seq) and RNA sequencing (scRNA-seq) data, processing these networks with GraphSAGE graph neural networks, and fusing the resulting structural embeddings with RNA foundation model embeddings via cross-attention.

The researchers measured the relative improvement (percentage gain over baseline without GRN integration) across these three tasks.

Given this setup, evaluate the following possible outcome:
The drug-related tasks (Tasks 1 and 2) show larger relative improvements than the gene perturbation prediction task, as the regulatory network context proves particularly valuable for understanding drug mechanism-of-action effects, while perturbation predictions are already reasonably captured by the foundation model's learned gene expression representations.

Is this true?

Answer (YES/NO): YES